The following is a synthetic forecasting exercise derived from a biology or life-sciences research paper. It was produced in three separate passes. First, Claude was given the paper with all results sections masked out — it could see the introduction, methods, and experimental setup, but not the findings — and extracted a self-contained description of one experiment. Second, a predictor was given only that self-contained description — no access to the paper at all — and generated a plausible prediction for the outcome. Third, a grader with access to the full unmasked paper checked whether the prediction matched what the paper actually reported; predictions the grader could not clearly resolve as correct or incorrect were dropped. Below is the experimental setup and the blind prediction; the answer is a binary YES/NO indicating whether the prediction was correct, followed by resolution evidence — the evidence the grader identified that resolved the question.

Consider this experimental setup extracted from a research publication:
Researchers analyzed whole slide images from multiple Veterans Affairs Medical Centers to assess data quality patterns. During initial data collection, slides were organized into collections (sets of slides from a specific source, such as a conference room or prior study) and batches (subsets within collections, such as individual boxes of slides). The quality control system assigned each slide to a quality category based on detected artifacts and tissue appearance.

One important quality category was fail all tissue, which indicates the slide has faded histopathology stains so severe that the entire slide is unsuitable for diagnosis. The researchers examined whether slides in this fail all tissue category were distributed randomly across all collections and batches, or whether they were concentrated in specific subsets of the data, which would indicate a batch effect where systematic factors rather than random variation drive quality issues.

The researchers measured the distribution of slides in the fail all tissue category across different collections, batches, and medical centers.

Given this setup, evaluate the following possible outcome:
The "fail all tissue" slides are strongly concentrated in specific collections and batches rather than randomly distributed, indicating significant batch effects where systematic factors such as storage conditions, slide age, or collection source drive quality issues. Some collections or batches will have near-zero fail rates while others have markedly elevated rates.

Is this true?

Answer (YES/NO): YES